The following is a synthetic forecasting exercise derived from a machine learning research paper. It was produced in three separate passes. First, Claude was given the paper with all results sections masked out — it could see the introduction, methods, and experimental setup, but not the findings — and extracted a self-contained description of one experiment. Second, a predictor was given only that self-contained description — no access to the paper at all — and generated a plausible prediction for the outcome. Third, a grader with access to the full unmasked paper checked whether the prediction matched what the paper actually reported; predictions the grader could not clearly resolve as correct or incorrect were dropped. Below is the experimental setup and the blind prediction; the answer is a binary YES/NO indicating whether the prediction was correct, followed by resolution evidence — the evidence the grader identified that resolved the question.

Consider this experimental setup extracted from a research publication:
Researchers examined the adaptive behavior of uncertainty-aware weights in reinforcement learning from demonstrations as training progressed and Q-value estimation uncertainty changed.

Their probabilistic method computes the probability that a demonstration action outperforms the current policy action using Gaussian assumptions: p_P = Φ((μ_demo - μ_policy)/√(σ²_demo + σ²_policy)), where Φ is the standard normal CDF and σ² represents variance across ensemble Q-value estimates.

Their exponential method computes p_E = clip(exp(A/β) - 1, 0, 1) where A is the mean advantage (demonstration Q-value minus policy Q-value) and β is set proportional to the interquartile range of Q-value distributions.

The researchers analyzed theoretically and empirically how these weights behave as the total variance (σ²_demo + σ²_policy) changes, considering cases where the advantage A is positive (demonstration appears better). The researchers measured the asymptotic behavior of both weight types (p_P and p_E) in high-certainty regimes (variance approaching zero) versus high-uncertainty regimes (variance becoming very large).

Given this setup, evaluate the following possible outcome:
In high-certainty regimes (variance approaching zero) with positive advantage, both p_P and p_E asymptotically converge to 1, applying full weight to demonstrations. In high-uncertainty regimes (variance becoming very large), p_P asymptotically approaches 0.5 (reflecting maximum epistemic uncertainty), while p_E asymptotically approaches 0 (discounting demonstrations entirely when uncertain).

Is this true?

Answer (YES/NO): NO